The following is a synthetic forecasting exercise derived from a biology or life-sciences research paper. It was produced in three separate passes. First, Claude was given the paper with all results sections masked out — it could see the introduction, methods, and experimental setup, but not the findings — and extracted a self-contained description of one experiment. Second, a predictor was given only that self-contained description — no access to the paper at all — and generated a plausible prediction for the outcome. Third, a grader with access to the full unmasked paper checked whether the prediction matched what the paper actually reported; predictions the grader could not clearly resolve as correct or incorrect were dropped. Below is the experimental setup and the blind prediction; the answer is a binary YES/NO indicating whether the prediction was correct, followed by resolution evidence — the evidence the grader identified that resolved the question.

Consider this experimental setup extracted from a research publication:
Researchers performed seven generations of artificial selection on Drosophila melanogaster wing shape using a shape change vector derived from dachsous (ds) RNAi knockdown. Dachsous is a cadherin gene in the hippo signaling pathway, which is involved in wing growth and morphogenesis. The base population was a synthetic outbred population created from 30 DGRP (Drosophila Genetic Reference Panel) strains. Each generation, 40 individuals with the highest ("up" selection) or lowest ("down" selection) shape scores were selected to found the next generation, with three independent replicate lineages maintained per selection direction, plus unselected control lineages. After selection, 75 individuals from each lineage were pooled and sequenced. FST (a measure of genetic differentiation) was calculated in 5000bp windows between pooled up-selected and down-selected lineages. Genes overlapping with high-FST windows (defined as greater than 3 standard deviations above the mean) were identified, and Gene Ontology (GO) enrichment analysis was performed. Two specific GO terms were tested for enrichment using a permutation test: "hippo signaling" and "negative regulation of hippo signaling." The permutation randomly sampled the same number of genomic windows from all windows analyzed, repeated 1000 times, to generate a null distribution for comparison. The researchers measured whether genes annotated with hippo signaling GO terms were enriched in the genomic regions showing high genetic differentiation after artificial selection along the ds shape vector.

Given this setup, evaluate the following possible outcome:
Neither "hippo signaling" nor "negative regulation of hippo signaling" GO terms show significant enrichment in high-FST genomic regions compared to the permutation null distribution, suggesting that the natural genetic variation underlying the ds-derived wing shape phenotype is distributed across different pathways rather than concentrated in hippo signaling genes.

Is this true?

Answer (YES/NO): NO